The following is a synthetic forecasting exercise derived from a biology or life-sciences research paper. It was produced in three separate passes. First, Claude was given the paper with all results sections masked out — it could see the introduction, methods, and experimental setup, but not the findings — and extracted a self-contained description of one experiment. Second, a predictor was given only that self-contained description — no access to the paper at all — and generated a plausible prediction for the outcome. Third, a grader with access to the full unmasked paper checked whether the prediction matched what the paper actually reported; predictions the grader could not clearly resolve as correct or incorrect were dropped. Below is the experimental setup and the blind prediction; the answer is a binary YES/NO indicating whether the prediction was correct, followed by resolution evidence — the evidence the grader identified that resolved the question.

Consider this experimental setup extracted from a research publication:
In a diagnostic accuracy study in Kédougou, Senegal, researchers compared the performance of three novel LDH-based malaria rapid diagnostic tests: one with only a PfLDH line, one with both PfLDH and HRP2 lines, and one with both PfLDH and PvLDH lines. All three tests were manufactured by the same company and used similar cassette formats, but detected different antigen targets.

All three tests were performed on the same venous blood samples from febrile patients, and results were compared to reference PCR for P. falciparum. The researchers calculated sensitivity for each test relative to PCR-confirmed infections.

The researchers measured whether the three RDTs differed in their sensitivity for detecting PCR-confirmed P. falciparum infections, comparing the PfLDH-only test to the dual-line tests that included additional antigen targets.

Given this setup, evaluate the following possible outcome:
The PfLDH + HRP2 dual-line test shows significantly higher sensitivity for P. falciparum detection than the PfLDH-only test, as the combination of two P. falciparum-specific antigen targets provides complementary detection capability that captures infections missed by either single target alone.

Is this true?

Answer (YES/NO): YES